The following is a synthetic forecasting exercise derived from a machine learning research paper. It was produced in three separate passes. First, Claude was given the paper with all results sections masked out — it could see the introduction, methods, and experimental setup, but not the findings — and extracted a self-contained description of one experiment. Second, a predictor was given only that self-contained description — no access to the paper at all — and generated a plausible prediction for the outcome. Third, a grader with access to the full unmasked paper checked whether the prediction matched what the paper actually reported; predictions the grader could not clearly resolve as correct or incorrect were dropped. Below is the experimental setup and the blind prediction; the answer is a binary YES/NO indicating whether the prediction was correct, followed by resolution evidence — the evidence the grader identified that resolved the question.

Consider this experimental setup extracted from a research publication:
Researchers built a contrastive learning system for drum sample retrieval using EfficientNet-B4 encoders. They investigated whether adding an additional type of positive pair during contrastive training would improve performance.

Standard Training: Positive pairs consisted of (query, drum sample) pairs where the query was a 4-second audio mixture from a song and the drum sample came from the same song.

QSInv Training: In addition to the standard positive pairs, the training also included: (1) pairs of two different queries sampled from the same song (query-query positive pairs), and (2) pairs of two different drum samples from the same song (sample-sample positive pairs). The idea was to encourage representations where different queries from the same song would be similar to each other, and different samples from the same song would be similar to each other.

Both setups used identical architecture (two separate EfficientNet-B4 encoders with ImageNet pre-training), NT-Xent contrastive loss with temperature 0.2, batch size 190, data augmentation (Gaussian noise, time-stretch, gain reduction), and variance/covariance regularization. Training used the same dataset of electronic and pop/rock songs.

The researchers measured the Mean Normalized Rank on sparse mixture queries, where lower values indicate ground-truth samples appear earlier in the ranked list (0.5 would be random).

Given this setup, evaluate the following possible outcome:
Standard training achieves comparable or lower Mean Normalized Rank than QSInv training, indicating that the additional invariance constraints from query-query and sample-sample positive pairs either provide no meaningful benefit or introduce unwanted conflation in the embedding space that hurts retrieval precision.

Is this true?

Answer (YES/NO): YES